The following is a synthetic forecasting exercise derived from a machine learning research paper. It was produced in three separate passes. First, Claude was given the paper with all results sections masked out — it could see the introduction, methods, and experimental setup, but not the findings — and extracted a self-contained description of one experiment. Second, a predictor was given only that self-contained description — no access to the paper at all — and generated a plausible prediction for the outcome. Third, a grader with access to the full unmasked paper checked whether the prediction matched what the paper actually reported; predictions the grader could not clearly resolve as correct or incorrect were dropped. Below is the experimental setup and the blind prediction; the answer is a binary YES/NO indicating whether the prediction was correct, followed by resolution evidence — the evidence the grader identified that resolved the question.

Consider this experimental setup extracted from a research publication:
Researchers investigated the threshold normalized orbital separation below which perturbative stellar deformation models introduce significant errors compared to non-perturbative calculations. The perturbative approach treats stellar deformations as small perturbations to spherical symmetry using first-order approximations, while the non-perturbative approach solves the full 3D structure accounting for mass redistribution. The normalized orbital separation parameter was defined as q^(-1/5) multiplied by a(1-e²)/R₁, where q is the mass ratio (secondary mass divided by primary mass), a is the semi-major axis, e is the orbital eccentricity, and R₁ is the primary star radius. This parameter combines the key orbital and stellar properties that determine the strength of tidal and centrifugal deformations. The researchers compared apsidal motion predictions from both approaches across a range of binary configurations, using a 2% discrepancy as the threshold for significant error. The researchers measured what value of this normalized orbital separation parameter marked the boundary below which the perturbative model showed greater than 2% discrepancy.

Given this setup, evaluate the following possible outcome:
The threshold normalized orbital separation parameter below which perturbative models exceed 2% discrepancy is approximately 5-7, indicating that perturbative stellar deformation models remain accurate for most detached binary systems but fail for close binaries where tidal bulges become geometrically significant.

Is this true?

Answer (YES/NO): YES